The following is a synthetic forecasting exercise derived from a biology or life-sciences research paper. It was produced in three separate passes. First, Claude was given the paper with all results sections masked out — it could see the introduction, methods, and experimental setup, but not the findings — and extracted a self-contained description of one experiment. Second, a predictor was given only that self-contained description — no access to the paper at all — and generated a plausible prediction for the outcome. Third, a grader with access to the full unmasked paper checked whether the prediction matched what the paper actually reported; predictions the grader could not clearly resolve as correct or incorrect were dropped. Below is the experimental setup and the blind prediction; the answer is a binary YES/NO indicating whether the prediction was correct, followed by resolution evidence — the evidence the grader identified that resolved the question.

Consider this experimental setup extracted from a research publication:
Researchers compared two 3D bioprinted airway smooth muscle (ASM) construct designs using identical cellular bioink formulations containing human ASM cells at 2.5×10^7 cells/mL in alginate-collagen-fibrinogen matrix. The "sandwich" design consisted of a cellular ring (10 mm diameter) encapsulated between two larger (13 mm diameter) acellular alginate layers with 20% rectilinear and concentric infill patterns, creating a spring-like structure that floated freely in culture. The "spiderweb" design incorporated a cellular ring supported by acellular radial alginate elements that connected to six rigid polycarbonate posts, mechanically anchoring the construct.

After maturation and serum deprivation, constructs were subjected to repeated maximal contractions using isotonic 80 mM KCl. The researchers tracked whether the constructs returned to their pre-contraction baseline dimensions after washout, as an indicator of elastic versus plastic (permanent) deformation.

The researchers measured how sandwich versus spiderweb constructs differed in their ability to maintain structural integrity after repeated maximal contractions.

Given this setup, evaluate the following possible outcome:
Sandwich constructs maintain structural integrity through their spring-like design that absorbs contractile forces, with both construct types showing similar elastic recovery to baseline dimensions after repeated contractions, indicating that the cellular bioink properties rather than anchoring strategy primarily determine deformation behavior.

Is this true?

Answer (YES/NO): NO